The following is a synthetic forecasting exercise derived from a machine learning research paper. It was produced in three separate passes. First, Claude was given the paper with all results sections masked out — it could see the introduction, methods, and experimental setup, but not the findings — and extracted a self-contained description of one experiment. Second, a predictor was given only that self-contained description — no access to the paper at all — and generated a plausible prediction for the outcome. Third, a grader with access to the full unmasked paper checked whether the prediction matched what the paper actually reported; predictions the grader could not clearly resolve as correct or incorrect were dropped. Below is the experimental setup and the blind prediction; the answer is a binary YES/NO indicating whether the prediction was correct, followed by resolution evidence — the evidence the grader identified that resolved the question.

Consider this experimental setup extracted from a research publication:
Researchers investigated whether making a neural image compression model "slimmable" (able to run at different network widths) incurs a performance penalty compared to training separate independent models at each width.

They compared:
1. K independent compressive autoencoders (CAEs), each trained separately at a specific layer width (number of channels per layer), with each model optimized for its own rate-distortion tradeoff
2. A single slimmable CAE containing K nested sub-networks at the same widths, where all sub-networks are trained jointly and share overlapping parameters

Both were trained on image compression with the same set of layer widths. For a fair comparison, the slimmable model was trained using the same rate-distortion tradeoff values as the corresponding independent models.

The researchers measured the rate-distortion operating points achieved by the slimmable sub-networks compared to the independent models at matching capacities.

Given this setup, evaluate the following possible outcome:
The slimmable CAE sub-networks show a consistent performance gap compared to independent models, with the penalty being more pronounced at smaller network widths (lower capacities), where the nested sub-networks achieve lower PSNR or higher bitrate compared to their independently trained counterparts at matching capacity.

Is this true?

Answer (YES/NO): NO